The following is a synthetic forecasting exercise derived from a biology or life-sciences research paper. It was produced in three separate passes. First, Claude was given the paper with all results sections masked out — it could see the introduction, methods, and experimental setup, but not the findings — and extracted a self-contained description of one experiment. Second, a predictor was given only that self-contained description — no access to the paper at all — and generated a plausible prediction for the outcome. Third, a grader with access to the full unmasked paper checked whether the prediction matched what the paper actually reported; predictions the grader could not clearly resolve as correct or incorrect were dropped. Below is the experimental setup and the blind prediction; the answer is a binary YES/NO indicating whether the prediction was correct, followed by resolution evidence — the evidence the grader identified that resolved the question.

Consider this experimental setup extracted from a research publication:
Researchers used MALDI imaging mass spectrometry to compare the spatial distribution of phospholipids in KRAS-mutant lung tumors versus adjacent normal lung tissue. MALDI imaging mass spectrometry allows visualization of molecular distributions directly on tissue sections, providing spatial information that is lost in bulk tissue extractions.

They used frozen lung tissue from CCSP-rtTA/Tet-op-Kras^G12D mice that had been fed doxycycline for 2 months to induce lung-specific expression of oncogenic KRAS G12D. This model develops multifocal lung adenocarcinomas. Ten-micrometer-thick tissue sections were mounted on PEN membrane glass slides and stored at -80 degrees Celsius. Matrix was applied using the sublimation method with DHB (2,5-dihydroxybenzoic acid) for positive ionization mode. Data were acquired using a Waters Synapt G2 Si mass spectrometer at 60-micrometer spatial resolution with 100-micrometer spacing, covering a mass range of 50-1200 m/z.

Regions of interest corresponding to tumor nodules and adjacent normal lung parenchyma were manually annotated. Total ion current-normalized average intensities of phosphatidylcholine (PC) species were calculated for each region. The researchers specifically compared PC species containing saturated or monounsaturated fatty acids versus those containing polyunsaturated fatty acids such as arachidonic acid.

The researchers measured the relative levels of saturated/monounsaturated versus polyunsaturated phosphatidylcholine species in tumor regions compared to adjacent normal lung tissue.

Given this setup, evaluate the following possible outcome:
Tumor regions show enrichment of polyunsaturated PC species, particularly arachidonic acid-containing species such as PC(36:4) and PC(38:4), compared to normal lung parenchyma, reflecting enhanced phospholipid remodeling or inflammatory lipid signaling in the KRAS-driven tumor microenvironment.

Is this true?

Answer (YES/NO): NO